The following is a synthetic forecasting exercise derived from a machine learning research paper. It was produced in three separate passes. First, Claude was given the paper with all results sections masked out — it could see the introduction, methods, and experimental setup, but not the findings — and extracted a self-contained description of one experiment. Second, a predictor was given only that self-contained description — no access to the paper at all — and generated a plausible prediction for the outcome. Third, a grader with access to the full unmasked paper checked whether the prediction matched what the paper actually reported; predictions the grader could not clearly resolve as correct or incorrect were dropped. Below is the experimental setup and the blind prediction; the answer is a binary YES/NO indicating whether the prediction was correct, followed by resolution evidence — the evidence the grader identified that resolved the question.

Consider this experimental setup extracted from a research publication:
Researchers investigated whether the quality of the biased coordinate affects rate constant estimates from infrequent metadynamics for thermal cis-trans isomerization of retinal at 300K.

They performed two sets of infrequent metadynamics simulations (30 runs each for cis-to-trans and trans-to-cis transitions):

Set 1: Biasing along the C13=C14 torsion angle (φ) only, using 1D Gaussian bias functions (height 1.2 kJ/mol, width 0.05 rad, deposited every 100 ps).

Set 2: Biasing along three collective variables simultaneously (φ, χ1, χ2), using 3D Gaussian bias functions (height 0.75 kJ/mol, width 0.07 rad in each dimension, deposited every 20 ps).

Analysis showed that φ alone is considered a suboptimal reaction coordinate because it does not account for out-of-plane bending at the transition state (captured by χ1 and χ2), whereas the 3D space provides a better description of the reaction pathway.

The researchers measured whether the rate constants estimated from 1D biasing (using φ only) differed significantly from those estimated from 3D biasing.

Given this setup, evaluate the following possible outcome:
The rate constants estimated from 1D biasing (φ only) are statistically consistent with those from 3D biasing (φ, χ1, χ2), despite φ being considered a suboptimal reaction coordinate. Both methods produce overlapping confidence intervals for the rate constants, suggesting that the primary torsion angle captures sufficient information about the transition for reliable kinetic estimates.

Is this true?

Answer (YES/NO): YES